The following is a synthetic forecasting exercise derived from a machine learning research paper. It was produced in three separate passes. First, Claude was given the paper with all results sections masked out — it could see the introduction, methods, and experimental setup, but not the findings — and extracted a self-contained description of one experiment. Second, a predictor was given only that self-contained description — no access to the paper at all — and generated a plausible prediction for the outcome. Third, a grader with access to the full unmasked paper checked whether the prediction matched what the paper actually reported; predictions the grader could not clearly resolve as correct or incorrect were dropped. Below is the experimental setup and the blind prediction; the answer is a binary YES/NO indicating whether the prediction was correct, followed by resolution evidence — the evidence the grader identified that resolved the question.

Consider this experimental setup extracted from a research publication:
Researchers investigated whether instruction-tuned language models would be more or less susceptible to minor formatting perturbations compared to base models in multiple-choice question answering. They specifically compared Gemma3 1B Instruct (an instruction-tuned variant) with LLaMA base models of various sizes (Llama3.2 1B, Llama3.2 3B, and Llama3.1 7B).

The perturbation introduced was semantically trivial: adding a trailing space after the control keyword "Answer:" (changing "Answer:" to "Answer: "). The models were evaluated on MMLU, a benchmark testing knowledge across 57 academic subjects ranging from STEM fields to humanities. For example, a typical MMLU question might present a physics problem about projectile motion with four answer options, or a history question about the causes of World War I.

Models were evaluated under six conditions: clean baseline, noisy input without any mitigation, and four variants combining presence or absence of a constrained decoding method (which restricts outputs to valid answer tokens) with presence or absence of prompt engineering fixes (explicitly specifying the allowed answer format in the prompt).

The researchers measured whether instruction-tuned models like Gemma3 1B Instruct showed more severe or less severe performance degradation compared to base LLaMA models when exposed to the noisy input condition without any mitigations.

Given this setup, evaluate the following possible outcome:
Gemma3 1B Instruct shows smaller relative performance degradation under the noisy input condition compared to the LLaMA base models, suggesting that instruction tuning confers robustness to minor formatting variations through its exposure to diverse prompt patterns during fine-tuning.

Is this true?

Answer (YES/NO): NO